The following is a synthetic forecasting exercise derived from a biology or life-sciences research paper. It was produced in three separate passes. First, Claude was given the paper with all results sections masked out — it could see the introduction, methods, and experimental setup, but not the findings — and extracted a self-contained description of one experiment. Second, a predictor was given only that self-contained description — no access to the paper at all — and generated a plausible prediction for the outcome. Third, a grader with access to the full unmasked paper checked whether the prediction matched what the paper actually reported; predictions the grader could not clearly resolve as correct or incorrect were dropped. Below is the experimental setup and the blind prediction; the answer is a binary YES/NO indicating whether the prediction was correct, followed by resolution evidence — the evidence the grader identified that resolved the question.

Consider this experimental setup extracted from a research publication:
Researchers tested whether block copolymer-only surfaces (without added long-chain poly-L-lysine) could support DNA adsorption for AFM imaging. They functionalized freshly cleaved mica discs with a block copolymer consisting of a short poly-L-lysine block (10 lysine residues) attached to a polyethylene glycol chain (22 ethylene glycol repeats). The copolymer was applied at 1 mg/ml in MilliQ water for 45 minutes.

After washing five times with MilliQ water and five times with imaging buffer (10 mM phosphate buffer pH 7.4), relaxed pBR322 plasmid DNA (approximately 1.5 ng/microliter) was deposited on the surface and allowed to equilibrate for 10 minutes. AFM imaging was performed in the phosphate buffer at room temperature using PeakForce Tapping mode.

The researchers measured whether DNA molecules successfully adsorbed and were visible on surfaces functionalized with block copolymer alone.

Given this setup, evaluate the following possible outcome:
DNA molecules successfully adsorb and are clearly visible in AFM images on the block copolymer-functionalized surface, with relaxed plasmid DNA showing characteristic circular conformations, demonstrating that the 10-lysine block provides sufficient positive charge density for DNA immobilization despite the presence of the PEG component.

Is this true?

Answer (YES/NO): YES